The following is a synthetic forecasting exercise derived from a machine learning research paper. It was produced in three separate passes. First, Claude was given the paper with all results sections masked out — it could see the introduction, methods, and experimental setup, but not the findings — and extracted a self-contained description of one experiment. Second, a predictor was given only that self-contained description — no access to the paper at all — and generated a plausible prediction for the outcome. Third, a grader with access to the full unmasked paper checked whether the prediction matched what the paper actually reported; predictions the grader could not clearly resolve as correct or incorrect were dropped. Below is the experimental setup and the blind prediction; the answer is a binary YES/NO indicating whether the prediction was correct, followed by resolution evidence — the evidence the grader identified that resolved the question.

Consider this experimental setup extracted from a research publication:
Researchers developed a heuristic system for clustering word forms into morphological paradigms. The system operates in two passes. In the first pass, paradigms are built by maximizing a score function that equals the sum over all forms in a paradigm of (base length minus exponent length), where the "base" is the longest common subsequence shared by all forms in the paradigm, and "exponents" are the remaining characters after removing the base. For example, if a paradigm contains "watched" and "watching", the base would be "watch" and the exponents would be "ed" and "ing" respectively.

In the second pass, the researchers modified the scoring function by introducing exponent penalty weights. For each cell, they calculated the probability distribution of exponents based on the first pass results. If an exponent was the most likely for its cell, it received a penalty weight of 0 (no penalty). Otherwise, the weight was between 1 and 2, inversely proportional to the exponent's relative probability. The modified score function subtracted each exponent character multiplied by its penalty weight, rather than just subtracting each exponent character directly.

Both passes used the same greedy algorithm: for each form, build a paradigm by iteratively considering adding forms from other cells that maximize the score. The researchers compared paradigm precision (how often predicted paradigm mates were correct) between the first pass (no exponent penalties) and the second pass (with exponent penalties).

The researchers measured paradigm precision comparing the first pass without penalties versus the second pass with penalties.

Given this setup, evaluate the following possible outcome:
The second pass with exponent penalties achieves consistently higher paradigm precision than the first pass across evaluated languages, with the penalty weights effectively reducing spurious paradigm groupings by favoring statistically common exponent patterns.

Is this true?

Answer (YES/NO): YES